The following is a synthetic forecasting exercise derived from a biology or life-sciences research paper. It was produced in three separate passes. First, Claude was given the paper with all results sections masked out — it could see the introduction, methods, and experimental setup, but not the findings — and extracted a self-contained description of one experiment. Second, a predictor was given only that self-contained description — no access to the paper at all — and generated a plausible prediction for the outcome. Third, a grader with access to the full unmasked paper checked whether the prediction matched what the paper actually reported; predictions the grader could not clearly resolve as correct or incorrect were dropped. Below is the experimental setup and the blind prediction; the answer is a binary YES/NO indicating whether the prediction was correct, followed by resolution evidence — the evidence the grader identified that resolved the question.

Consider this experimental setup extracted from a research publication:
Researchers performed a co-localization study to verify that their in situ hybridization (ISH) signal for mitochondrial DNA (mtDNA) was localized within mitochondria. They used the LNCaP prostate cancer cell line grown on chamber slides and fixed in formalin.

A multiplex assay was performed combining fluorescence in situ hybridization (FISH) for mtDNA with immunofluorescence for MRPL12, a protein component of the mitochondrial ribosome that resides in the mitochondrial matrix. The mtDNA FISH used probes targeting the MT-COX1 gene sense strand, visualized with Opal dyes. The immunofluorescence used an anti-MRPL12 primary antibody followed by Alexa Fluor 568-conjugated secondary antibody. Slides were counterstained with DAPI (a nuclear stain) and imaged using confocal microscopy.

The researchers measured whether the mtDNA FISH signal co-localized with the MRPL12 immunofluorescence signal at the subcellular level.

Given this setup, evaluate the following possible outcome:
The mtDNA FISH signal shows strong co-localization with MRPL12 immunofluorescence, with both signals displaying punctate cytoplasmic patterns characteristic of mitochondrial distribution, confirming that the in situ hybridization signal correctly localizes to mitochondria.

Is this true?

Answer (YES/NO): YES